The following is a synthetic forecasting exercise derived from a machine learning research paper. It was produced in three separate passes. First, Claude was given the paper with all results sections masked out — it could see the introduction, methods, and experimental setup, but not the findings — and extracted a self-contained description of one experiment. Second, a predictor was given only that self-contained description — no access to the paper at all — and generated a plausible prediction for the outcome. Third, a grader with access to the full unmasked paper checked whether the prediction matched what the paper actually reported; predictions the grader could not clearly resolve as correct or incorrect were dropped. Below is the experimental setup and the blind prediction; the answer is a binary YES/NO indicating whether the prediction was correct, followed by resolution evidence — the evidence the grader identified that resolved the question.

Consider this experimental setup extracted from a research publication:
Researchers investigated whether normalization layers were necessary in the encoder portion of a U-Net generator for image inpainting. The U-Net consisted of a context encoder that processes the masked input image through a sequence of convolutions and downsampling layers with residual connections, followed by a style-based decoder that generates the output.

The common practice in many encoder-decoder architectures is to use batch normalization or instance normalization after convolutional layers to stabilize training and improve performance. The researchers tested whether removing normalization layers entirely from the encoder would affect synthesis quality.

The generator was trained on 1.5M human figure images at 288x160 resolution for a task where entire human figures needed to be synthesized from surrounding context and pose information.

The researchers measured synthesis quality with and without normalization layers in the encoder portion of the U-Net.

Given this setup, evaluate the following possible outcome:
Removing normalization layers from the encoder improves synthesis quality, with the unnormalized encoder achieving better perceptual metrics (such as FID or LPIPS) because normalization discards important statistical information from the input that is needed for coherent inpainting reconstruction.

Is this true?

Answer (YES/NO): NO